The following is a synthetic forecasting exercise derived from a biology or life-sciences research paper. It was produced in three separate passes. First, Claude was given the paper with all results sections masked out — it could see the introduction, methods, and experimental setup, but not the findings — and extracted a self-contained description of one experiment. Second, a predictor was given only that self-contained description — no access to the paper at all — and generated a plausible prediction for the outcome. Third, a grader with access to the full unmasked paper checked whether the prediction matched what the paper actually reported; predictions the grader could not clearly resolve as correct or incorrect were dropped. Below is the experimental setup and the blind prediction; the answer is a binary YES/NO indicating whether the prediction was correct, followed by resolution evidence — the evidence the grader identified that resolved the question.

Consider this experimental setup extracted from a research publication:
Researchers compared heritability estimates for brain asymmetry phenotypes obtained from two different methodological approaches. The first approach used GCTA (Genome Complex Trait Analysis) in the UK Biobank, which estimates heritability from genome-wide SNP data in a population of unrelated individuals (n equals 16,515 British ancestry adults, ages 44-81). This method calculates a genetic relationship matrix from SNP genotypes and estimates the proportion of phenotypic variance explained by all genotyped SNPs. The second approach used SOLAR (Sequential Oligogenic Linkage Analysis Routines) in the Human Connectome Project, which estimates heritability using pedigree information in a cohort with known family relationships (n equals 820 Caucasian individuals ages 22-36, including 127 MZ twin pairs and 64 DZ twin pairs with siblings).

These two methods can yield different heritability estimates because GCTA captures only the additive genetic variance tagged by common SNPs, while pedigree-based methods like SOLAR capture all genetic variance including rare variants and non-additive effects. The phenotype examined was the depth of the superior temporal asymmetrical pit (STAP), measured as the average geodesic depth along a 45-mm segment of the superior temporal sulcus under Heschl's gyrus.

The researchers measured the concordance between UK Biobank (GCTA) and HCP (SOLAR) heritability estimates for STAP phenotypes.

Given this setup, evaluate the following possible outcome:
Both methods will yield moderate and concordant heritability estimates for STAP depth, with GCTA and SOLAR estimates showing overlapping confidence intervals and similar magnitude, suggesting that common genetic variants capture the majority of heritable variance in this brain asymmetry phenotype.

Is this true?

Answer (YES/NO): NO